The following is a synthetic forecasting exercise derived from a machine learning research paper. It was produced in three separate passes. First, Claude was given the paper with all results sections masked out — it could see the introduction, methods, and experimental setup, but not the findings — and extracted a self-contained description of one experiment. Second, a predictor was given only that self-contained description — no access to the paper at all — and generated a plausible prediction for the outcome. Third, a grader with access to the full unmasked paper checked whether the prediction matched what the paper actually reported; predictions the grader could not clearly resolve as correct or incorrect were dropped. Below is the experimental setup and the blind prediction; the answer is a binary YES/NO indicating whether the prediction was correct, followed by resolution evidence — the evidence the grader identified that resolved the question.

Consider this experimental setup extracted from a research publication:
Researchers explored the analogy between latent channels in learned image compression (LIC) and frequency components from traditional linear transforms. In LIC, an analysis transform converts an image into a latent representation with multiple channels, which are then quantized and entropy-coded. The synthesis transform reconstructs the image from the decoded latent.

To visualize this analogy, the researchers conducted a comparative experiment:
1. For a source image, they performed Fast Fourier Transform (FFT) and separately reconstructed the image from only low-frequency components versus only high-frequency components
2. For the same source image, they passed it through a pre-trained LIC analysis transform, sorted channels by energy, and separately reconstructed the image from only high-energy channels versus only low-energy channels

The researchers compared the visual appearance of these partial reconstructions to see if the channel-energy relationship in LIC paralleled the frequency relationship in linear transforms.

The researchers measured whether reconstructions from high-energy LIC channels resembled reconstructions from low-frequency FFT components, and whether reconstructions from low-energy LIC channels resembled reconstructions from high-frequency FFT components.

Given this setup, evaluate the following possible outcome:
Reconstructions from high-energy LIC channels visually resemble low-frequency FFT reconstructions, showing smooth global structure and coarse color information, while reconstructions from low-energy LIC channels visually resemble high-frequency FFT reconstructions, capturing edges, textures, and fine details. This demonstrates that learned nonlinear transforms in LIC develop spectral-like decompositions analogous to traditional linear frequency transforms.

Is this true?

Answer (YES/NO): YES